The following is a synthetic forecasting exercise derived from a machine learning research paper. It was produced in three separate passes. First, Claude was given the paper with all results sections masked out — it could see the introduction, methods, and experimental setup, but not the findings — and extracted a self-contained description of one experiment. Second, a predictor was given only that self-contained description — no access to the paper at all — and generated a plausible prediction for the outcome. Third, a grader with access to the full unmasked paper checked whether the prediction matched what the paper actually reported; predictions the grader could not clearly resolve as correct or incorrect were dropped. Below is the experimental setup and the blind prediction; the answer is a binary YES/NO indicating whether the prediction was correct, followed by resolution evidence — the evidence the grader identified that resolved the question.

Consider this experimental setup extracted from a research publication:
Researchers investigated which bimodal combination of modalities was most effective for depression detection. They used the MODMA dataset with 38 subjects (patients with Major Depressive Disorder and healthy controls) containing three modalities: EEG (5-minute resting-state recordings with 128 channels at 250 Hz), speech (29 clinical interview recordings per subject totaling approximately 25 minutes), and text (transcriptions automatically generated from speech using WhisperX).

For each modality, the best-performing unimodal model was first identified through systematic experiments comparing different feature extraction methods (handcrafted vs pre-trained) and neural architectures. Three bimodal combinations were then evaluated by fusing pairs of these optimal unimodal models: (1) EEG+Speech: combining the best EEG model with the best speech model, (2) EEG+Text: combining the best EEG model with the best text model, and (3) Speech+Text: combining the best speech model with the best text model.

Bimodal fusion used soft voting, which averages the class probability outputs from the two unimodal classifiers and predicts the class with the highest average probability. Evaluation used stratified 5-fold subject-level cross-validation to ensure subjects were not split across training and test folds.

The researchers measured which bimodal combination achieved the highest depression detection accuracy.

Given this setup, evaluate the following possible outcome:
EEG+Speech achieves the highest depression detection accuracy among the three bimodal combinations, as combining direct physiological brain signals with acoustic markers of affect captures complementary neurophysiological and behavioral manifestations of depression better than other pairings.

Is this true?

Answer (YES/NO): NO